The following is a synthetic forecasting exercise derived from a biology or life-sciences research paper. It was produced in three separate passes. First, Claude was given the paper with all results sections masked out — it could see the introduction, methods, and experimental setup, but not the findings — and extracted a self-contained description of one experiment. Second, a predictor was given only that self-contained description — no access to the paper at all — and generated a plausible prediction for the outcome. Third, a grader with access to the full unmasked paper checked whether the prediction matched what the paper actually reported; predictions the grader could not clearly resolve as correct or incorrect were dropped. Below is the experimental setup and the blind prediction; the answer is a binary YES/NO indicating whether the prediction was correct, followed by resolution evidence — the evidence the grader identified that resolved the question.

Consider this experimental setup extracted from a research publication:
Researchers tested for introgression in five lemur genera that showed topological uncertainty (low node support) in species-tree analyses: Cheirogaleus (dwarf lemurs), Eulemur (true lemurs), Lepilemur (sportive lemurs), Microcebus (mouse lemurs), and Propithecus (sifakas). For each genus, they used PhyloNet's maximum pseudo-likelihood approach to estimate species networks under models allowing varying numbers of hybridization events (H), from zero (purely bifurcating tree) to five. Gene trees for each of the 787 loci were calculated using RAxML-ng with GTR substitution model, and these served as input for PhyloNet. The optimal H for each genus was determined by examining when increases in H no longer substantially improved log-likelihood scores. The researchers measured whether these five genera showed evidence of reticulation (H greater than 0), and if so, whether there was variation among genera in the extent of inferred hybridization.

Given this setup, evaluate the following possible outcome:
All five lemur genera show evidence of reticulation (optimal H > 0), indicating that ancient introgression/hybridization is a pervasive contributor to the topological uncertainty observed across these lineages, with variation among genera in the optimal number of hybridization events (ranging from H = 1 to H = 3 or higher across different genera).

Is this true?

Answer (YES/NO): NO